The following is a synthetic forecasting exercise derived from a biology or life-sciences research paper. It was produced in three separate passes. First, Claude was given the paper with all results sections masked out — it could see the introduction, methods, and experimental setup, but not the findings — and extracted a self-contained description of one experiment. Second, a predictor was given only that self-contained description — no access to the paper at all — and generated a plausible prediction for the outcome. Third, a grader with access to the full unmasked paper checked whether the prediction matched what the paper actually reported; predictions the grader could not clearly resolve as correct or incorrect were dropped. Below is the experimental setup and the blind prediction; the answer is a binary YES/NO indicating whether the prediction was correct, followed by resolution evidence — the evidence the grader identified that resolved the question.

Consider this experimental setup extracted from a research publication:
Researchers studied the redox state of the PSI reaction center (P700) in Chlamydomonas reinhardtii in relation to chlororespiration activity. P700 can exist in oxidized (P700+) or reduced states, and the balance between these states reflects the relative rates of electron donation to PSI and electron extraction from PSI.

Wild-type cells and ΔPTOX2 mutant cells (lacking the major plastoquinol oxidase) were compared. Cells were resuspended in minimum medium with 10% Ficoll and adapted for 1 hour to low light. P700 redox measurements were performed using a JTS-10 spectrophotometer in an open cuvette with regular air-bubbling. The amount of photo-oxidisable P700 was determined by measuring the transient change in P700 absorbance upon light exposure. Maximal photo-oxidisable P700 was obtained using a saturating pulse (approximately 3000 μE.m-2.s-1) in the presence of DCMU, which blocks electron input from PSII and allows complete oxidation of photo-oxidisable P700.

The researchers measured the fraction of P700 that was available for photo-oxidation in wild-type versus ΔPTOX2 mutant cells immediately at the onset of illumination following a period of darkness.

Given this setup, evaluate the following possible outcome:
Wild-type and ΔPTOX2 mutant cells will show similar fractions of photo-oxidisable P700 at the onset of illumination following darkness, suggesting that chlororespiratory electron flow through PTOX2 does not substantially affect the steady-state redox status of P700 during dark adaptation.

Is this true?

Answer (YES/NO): NO